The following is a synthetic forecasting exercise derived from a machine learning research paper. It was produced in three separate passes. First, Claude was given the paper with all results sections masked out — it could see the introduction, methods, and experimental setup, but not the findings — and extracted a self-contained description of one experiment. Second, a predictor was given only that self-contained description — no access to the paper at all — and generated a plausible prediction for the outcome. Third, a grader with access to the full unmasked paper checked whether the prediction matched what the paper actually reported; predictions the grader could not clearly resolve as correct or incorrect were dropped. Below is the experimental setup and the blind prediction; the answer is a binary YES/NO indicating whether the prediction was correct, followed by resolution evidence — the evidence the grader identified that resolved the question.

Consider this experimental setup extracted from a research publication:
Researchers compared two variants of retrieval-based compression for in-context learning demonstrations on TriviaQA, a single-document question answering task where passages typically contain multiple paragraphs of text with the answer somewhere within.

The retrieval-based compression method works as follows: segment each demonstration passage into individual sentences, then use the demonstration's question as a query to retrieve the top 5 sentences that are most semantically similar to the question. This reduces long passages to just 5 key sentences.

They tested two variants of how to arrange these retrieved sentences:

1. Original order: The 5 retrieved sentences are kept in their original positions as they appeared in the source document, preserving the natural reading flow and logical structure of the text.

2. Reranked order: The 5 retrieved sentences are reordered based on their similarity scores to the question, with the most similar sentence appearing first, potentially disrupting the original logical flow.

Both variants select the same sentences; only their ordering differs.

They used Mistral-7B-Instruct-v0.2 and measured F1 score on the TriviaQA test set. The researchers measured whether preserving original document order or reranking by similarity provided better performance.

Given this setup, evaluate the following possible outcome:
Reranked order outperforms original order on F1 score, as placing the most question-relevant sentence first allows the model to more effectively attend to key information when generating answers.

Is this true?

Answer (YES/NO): NO